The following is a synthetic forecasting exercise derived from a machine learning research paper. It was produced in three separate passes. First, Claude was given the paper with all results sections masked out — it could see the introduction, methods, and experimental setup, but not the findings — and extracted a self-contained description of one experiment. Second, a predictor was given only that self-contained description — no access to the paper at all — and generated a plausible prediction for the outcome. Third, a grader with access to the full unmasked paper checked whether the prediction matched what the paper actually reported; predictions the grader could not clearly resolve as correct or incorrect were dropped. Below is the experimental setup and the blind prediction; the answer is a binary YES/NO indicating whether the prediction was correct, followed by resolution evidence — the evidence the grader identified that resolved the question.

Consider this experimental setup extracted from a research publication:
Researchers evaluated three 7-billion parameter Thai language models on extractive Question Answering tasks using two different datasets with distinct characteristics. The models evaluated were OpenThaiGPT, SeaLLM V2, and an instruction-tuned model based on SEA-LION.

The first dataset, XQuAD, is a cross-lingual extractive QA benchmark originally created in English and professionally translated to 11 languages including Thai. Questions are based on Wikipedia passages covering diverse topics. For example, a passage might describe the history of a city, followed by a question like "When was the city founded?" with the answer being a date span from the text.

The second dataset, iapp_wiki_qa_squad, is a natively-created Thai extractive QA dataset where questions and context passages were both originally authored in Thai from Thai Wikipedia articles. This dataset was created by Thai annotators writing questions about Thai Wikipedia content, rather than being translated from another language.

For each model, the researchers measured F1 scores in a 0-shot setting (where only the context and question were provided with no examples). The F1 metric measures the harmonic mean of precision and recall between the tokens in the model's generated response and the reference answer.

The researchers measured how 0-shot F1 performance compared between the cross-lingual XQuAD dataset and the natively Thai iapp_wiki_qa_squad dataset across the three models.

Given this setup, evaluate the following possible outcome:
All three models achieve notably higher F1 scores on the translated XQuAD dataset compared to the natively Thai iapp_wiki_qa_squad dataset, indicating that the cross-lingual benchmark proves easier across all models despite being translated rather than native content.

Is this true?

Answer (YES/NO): NO